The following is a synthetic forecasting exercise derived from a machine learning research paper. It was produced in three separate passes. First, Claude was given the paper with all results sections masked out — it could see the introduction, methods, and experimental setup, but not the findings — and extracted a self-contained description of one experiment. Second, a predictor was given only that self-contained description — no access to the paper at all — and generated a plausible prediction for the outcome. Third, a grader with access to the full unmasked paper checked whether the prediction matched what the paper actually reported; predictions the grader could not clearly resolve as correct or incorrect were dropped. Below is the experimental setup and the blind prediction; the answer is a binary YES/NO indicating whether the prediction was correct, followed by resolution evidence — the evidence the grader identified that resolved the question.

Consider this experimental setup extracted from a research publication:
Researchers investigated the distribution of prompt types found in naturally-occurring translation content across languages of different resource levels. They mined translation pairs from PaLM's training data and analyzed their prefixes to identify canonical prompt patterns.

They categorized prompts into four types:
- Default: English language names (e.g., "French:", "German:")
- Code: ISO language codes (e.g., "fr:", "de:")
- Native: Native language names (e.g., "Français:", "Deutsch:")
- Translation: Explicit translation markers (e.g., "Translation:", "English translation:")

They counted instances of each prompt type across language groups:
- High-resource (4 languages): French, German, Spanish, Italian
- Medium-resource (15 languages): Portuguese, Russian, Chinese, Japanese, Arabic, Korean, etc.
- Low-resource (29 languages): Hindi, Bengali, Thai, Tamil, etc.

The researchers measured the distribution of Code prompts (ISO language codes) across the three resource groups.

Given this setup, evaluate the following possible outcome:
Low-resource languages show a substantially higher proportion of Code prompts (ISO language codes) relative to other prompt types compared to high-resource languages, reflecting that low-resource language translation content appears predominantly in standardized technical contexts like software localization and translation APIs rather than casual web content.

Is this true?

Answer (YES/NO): NO